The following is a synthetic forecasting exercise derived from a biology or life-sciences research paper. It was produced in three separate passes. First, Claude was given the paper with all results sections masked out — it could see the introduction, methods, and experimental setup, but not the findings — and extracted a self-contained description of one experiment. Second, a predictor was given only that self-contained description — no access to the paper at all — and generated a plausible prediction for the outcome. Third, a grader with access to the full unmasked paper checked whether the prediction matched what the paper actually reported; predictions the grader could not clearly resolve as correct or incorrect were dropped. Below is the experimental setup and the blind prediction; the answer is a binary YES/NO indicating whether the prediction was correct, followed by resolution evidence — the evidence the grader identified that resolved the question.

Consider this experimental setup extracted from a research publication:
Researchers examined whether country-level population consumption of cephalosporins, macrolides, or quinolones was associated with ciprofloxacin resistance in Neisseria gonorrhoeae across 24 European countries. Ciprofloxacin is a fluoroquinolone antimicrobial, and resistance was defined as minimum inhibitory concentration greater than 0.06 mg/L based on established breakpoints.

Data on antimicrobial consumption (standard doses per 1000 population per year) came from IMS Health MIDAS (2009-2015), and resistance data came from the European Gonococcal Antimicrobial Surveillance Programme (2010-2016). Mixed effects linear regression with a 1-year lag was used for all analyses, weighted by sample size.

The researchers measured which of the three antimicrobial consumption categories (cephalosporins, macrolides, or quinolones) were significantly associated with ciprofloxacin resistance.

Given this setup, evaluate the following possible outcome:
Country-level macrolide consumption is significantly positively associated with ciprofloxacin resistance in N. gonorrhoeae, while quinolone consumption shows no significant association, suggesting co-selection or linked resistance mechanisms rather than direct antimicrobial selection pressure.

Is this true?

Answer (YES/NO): NO